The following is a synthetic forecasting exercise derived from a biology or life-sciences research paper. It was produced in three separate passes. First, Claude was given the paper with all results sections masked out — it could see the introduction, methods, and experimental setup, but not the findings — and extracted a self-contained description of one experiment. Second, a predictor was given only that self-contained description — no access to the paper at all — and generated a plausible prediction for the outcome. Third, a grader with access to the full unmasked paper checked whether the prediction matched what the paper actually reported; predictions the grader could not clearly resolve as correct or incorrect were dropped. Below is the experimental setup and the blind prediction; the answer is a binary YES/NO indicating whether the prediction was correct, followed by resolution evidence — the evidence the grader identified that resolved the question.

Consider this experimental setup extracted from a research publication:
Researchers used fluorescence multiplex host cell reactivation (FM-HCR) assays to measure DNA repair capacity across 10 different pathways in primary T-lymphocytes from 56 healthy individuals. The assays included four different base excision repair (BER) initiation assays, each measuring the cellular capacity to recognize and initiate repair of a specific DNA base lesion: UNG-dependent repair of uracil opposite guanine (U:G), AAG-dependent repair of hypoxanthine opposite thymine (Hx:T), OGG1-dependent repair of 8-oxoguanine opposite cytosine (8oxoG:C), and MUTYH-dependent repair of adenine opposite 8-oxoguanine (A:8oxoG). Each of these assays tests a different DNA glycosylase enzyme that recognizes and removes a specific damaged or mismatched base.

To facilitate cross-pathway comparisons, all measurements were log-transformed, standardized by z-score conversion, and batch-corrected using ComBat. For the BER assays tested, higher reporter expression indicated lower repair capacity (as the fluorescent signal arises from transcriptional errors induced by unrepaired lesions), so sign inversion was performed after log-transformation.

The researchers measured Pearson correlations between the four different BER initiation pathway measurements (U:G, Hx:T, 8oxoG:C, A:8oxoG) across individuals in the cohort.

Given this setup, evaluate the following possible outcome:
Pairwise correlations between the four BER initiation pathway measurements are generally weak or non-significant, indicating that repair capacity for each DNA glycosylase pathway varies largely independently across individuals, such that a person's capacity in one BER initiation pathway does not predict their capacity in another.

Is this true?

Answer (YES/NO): NO